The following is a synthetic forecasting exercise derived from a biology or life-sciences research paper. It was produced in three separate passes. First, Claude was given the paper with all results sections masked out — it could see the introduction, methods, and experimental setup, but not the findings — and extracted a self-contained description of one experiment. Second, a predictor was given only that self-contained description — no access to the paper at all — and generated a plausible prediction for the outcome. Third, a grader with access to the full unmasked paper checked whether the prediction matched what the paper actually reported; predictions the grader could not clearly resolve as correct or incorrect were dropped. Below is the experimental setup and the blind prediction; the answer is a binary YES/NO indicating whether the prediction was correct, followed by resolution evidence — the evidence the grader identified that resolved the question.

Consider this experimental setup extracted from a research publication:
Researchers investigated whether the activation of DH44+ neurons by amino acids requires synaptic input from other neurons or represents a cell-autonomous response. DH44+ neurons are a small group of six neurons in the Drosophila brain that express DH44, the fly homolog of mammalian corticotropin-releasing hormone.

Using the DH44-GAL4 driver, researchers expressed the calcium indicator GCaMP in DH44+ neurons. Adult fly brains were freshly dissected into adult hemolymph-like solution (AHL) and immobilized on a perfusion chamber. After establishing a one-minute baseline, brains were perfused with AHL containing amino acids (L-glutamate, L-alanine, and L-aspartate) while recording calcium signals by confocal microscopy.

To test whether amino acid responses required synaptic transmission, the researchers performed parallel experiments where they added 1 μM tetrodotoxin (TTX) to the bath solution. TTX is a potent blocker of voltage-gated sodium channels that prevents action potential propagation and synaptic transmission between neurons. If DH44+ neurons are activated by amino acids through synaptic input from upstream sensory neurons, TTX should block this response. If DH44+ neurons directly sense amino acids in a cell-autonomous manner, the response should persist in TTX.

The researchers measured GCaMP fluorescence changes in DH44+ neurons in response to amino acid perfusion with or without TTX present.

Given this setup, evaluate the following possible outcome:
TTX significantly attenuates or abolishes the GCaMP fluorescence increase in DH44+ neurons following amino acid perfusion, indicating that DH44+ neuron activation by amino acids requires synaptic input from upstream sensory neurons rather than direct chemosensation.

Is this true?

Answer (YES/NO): NO